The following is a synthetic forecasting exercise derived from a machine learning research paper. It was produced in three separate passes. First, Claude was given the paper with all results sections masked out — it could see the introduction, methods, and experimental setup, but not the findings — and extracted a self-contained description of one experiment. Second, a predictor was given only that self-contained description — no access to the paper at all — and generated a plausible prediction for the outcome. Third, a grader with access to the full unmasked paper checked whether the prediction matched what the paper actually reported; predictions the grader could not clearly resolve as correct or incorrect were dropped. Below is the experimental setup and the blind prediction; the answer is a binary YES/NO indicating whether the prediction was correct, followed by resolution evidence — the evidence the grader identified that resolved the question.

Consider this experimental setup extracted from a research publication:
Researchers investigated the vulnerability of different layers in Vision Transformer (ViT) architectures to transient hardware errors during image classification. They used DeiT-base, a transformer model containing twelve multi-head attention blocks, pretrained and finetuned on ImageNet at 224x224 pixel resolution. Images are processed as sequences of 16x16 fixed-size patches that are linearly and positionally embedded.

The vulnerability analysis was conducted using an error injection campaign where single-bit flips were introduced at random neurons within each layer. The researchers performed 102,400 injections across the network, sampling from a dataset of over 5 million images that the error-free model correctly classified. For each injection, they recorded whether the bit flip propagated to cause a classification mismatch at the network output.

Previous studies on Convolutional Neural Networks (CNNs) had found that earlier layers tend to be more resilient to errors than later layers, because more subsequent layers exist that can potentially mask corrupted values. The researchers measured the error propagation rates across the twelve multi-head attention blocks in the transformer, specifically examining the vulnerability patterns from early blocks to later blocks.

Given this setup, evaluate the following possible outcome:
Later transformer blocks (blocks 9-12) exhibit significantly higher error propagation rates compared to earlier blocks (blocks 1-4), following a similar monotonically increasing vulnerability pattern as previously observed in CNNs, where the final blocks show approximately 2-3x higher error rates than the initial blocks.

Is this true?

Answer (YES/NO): NO